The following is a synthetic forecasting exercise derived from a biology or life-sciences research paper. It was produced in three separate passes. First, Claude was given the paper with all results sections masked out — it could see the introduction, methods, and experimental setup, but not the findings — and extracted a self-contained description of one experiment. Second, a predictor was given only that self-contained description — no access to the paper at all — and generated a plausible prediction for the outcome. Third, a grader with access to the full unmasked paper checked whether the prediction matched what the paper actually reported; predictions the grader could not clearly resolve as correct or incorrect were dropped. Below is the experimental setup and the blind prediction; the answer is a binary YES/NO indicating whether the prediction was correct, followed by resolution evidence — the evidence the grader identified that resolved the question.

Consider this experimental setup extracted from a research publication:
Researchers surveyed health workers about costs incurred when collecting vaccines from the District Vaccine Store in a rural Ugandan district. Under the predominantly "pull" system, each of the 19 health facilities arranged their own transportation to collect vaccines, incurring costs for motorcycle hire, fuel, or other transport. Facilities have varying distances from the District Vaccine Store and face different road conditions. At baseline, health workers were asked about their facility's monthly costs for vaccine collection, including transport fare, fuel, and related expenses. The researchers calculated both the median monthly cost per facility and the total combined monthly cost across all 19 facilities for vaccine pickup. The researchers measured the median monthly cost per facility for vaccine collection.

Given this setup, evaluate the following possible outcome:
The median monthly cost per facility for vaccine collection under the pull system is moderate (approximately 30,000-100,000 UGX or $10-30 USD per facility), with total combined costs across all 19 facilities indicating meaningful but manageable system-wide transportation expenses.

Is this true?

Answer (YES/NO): NO